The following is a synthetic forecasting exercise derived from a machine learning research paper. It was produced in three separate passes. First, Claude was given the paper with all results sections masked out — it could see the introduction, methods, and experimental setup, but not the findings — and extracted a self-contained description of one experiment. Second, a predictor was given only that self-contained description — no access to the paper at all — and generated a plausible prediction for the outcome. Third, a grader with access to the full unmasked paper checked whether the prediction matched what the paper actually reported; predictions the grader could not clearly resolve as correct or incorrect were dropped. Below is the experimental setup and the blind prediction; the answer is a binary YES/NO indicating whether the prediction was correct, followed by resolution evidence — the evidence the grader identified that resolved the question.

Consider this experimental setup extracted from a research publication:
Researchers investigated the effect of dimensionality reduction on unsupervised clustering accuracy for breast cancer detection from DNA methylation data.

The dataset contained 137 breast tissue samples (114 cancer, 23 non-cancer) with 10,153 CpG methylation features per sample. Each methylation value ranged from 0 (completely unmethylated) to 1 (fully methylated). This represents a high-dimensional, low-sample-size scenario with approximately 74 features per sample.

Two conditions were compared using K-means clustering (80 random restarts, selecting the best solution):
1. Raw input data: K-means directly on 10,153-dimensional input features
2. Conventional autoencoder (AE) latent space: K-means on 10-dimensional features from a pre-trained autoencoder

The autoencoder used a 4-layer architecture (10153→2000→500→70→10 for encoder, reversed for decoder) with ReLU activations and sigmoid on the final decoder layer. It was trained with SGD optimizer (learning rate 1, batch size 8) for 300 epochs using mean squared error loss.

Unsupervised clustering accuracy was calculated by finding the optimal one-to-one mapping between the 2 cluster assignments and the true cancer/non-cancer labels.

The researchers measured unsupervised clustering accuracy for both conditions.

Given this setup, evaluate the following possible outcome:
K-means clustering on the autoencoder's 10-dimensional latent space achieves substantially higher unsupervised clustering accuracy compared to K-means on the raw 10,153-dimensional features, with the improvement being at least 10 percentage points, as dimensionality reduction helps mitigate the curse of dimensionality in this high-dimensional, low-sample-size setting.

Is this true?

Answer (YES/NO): YES